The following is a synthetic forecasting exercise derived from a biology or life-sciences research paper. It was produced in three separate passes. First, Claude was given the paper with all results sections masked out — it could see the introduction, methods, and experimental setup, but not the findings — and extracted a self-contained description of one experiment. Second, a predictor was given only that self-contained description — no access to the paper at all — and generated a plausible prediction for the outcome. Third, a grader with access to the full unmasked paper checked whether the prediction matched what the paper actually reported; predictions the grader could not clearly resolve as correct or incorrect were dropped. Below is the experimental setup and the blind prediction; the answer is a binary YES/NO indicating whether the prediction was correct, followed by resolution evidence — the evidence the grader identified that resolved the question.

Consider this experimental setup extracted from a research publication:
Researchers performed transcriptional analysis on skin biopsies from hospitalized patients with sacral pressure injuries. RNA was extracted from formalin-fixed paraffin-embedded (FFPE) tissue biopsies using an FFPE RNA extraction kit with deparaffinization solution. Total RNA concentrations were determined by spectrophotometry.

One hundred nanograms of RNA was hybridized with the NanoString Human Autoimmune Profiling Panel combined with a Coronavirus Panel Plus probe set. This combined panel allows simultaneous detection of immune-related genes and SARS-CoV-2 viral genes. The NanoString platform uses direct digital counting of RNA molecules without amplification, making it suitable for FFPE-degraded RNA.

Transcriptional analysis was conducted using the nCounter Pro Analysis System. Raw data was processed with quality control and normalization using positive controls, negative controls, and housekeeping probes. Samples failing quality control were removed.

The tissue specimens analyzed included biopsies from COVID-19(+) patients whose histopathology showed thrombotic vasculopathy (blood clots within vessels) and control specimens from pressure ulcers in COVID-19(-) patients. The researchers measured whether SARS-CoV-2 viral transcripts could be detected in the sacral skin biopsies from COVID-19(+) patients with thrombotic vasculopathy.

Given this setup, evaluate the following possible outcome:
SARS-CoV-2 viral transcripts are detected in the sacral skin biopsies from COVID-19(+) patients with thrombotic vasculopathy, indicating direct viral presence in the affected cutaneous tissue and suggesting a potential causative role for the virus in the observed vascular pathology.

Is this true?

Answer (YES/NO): YES